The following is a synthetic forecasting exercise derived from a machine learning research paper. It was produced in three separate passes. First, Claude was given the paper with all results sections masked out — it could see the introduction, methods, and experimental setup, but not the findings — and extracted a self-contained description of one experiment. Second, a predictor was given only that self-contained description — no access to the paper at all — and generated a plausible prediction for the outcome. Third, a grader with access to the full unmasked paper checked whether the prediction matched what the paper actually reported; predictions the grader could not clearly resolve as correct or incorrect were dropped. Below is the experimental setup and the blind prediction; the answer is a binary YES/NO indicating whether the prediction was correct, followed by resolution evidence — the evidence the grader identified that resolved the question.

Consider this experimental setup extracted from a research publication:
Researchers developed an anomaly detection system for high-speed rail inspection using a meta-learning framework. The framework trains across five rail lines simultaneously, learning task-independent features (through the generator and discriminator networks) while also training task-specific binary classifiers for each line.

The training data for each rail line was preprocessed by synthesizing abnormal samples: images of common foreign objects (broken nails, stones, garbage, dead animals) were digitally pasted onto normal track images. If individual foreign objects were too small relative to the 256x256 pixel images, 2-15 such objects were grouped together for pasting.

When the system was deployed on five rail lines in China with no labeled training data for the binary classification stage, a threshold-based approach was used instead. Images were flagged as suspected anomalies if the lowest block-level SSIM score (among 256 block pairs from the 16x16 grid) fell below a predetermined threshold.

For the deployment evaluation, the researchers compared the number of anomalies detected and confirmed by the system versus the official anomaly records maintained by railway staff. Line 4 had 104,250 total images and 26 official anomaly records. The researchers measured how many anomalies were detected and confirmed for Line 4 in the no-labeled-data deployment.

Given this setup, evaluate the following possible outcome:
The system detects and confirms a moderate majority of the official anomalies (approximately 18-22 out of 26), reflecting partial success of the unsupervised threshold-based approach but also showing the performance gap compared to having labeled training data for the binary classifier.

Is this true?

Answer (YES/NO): YES